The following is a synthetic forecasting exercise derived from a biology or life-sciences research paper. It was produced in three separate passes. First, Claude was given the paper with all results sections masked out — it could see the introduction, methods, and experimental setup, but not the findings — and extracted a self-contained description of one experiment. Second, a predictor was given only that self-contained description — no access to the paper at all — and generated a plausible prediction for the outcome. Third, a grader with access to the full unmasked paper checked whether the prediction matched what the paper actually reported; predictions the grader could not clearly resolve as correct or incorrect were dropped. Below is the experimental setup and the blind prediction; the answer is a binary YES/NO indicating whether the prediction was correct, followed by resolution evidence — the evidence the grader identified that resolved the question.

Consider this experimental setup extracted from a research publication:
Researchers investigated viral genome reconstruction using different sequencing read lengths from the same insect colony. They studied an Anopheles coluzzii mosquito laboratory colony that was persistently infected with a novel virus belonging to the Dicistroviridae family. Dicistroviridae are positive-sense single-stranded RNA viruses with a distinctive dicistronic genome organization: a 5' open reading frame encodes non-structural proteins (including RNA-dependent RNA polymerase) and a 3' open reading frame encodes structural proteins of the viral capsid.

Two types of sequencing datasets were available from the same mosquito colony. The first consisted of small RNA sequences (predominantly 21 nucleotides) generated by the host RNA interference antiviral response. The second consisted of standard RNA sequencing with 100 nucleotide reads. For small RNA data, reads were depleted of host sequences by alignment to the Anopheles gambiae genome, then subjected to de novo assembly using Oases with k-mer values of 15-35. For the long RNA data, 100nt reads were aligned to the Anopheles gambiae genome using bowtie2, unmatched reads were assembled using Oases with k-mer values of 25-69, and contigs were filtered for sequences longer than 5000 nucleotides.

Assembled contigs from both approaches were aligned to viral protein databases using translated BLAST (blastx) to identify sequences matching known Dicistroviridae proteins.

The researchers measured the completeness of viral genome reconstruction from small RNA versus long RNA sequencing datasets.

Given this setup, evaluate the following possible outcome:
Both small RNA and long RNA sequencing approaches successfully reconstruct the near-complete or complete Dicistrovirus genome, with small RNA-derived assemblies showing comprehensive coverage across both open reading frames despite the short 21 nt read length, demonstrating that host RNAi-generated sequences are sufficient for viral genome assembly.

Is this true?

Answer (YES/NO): NO